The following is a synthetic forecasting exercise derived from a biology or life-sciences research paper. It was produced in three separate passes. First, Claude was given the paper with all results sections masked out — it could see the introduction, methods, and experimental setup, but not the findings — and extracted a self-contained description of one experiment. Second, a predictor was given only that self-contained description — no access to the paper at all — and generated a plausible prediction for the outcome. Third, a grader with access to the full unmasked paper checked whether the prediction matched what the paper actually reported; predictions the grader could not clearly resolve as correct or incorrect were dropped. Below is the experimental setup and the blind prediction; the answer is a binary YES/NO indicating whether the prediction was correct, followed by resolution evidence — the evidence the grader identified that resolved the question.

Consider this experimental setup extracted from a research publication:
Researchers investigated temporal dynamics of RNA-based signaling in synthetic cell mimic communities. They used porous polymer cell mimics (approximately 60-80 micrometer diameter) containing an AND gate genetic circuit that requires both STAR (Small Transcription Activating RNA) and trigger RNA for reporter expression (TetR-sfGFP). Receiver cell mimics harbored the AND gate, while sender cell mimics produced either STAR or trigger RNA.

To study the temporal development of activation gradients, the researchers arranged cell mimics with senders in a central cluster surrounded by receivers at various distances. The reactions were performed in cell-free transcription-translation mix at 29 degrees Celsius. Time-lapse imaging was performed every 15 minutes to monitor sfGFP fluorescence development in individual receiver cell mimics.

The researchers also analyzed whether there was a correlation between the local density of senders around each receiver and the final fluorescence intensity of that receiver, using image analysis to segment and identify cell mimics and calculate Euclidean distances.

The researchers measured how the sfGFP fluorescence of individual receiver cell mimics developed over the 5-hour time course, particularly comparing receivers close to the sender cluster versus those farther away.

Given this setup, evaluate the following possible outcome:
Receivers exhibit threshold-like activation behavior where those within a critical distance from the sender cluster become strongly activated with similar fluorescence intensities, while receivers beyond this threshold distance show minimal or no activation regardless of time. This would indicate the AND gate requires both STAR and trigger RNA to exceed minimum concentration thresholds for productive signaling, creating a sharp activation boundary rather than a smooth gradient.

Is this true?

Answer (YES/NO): NO